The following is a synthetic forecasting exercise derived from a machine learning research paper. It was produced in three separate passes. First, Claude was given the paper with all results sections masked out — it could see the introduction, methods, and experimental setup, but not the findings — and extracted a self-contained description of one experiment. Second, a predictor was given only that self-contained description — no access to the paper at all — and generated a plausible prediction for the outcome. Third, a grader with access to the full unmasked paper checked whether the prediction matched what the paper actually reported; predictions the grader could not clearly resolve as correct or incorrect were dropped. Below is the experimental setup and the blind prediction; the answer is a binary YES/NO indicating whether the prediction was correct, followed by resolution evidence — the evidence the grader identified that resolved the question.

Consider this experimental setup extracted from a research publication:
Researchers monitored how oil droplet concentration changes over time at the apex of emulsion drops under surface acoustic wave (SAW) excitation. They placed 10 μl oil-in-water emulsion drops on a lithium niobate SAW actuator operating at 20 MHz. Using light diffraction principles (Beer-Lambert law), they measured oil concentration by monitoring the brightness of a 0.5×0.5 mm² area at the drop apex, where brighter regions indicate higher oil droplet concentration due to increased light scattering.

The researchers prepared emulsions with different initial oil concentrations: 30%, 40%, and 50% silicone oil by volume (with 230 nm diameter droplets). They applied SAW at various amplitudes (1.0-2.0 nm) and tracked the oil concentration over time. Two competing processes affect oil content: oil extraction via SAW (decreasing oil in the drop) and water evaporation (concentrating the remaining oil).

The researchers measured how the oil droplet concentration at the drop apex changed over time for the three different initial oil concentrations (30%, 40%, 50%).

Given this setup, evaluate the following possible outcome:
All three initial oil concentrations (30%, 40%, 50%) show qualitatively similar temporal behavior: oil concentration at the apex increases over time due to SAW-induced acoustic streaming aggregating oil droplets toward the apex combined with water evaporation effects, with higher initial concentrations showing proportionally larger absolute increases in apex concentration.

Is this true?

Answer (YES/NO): NO